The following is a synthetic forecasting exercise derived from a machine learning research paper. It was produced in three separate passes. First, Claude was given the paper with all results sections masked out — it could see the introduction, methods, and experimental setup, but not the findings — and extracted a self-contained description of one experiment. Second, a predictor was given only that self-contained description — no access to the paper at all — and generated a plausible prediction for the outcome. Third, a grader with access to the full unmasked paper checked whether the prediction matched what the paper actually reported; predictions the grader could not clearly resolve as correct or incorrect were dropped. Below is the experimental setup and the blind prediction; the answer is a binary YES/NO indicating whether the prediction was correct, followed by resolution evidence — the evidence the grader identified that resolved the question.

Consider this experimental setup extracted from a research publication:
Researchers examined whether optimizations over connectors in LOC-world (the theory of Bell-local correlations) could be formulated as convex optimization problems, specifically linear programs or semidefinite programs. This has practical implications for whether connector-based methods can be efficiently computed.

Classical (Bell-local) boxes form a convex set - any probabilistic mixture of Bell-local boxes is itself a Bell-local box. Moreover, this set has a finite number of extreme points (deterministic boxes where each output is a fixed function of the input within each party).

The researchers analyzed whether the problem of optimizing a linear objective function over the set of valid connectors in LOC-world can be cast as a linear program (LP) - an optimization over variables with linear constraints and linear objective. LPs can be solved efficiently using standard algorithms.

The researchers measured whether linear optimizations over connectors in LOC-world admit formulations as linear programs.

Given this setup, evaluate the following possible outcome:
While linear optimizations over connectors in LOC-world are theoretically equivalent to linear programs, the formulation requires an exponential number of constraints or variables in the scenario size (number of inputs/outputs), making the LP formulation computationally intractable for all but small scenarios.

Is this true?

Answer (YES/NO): NO